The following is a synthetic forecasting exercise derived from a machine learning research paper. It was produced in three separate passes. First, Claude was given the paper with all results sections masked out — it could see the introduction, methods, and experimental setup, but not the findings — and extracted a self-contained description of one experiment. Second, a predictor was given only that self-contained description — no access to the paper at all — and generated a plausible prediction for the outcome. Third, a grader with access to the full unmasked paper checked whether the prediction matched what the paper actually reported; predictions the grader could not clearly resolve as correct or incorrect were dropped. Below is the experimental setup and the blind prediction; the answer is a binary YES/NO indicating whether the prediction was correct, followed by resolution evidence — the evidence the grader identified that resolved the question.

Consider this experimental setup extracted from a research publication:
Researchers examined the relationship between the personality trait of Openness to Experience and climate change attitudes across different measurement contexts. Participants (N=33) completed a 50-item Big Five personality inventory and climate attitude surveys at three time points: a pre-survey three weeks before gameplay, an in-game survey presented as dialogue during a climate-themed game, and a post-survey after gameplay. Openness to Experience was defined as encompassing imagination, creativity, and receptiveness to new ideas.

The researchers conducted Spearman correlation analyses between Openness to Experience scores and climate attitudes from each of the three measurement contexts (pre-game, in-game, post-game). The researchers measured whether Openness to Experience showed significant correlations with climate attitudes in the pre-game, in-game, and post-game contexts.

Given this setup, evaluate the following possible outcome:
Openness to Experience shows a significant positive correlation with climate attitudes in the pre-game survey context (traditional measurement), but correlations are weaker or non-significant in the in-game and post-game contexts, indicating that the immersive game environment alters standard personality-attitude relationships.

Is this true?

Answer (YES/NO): NO